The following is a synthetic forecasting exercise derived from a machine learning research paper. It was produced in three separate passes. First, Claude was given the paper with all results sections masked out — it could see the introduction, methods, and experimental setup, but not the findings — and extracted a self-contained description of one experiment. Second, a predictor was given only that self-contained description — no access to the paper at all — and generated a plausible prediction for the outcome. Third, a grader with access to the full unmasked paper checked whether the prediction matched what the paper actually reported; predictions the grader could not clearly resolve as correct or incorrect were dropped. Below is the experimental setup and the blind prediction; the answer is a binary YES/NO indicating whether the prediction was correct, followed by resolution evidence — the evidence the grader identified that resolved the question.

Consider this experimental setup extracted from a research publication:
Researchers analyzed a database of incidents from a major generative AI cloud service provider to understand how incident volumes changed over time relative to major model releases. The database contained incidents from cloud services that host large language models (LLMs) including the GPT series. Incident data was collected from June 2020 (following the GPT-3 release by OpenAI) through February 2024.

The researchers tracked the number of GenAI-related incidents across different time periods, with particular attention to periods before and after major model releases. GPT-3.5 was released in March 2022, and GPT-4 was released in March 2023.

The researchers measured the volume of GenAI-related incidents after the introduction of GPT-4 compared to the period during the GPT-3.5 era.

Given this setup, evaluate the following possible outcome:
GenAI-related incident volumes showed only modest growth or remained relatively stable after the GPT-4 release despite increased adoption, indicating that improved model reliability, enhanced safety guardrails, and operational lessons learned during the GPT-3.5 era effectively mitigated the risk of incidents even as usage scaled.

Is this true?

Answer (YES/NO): NO